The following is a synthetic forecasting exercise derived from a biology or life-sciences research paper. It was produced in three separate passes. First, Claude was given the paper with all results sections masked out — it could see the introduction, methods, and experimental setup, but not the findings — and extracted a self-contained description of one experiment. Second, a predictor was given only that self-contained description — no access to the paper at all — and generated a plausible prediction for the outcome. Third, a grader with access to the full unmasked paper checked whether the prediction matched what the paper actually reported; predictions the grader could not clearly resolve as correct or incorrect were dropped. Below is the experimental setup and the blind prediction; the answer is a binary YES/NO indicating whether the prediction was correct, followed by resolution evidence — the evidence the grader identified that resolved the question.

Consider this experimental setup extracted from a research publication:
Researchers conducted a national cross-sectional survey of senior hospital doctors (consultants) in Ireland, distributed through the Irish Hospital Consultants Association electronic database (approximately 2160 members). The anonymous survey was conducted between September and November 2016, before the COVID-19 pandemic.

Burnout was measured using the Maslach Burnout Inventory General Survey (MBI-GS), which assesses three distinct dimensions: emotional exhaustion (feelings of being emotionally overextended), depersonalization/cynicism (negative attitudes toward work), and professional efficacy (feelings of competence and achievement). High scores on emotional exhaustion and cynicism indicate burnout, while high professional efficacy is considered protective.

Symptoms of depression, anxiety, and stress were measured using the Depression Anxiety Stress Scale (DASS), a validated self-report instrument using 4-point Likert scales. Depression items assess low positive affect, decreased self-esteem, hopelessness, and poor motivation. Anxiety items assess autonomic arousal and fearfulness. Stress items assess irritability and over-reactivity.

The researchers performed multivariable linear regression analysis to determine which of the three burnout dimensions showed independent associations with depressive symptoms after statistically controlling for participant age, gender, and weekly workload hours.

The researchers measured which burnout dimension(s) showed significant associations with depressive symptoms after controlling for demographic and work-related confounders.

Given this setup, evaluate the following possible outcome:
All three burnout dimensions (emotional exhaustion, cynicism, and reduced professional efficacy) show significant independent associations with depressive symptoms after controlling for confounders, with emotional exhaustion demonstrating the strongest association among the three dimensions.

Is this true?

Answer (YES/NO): NO